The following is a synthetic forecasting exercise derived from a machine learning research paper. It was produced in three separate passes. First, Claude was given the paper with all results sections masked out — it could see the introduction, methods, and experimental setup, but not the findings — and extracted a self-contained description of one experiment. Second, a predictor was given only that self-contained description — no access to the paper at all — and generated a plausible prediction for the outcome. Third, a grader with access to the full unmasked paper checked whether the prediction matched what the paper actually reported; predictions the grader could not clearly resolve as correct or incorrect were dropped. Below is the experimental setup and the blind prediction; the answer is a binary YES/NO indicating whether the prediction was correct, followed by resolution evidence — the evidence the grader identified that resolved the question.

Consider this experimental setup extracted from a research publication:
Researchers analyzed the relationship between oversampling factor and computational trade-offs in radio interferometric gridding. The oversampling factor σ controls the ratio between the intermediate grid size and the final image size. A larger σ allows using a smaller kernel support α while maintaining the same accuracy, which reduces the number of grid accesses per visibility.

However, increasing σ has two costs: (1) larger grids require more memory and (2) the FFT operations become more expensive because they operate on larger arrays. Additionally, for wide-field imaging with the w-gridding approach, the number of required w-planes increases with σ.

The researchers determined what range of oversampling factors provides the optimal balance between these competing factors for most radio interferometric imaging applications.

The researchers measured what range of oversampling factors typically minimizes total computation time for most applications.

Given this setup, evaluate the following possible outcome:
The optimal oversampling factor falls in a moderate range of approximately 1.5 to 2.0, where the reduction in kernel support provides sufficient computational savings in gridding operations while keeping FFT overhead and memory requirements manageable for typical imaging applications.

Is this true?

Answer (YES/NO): NO